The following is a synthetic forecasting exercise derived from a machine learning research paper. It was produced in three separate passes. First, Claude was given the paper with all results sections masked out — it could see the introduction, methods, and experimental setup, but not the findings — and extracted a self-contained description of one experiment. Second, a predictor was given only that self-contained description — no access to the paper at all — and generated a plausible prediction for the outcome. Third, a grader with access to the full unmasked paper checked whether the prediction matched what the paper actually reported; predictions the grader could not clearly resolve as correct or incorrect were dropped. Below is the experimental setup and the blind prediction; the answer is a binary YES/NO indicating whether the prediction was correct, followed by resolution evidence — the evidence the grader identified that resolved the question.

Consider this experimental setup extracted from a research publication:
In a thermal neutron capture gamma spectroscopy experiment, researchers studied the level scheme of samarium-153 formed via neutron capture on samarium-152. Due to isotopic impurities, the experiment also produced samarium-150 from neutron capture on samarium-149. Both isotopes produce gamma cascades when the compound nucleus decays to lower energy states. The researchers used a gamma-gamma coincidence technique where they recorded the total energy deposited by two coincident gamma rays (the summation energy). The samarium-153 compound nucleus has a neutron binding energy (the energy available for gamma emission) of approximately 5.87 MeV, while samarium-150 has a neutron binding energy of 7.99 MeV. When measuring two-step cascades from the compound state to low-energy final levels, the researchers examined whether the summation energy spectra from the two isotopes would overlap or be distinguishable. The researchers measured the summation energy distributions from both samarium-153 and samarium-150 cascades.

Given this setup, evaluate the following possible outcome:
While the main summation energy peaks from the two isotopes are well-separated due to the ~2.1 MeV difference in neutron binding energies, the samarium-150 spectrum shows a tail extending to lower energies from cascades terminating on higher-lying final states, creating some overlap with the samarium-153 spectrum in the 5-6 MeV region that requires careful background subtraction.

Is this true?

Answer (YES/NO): NO